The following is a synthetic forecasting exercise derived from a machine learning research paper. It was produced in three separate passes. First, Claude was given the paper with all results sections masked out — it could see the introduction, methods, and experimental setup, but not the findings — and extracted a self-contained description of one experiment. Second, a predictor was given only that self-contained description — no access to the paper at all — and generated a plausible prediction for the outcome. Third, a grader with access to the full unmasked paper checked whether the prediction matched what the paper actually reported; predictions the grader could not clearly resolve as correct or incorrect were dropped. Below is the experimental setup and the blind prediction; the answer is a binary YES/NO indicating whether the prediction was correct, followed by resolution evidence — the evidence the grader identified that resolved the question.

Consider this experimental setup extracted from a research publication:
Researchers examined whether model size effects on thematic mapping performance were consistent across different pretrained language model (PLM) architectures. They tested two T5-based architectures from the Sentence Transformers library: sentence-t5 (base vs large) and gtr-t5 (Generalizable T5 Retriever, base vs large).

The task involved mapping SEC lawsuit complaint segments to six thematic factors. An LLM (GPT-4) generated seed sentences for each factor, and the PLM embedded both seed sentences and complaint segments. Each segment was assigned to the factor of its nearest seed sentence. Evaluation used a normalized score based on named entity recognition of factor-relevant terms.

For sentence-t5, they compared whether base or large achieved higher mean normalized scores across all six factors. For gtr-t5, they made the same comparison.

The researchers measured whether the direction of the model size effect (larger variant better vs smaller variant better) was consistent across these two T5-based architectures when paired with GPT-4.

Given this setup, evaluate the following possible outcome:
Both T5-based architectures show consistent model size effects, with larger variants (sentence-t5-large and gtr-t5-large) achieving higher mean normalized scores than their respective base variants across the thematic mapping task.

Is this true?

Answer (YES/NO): NO